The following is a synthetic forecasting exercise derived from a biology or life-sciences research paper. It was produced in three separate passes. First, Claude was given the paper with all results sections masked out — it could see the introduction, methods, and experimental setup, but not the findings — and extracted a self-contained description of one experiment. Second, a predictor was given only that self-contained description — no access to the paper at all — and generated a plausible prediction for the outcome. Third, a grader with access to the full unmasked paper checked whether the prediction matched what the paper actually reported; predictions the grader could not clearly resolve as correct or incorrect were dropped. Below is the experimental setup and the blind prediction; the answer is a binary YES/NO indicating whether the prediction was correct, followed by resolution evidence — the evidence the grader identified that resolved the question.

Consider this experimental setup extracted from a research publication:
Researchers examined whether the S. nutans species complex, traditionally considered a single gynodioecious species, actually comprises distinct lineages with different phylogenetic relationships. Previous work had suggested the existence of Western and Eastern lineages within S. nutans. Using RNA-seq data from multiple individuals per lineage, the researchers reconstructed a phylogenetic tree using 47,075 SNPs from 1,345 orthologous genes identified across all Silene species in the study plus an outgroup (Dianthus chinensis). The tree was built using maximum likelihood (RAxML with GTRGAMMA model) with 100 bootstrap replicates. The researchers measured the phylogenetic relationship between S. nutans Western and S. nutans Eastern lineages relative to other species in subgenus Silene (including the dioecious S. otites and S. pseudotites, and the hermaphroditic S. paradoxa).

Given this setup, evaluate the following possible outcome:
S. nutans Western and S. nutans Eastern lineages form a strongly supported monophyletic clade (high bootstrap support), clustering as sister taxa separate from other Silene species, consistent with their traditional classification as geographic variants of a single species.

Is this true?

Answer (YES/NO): NO